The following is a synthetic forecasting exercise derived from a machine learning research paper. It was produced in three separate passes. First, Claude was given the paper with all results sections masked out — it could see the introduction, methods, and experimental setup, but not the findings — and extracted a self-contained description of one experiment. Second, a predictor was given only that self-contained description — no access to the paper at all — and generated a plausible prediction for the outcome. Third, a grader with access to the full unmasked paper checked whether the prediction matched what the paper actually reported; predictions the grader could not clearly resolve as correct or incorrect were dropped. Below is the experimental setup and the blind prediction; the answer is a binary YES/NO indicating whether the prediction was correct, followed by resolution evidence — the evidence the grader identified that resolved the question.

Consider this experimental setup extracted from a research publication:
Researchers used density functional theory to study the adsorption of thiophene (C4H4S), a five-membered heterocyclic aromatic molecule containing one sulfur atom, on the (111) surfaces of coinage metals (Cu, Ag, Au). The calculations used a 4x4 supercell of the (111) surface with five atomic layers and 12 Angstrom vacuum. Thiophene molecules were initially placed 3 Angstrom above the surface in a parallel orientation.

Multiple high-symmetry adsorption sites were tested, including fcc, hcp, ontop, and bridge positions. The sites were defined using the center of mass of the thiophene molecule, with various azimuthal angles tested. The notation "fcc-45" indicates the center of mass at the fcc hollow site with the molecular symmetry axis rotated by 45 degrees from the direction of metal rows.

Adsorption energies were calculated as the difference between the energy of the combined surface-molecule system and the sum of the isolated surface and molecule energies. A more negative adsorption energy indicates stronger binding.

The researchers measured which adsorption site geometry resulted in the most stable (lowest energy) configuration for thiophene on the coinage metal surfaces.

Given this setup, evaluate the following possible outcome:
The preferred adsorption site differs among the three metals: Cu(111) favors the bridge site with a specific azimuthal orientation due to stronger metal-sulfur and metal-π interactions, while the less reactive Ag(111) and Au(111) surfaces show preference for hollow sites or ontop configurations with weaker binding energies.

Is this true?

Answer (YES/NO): NO